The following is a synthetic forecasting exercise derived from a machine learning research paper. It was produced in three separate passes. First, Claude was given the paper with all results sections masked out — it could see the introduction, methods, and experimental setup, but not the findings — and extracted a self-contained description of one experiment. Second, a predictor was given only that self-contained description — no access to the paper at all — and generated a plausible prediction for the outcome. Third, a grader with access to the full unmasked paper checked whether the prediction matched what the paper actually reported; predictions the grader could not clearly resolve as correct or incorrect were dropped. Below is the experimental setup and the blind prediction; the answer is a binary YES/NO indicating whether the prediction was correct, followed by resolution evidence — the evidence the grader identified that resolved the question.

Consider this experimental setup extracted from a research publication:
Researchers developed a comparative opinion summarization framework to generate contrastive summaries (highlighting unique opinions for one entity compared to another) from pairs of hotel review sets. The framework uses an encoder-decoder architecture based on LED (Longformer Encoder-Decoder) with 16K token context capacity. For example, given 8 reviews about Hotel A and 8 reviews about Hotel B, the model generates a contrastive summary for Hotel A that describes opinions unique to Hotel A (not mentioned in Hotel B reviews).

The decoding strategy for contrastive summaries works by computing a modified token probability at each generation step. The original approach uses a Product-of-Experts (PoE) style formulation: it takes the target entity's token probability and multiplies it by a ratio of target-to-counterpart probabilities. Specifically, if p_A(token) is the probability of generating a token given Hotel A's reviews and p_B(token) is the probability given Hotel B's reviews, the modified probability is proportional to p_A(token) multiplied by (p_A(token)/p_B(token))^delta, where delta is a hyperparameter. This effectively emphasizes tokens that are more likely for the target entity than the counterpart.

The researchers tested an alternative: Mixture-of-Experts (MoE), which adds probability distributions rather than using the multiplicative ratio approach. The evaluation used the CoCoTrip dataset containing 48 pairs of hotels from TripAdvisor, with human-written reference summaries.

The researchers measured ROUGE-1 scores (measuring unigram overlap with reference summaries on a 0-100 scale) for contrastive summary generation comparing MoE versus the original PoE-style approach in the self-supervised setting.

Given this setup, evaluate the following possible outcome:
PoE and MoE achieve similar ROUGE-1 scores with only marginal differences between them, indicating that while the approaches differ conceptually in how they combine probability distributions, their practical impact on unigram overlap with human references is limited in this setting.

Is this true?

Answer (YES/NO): NO